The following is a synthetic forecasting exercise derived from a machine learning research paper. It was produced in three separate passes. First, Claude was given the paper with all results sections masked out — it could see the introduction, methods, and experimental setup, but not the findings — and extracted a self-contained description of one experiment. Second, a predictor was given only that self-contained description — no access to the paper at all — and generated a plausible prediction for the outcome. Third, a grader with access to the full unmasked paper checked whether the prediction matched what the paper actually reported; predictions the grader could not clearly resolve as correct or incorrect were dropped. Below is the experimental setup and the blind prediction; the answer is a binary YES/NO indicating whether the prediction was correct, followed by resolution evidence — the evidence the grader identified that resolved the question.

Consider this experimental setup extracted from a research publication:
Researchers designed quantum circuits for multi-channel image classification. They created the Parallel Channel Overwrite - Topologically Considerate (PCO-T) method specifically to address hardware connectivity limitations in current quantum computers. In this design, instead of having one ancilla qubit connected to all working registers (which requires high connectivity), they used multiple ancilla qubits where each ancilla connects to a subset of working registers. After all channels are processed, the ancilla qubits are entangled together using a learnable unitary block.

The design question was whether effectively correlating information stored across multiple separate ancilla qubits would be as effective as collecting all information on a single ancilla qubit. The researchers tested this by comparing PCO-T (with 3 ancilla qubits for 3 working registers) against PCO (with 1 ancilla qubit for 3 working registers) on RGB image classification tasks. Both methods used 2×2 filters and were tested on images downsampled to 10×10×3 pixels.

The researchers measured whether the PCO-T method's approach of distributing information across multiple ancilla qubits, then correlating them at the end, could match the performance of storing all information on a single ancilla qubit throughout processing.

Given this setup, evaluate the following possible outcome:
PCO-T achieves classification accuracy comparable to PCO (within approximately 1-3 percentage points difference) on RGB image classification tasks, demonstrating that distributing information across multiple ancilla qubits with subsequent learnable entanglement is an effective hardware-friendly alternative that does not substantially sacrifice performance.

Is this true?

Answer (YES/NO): NO